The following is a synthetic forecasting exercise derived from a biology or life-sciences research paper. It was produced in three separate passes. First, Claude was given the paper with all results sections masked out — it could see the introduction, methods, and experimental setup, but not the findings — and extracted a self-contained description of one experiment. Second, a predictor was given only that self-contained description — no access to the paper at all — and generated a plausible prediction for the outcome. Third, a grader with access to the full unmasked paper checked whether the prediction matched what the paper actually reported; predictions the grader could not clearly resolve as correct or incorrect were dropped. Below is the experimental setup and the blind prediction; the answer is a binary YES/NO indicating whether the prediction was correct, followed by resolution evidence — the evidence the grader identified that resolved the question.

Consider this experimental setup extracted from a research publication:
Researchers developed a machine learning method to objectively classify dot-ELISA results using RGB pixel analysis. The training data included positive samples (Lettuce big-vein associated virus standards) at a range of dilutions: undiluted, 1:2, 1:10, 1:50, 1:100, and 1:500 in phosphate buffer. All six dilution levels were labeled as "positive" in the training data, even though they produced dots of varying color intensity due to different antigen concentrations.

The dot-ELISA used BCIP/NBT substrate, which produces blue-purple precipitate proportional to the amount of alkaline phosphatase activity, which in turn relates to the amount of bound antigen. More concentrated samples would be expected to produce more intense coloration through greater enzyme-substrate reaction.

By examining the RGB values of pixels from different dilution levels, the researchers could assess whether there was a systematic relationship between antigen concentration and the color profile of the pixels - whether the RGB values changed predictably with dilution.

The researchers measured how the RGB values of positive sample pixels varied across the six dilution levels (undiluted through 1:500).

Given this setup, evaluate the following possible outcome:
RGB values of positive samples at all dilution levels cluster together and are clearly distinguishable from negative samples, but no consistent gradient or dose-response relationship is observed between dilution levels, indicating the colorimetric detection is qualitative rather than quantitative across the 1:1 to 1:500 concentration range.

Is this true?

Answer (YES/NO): NO